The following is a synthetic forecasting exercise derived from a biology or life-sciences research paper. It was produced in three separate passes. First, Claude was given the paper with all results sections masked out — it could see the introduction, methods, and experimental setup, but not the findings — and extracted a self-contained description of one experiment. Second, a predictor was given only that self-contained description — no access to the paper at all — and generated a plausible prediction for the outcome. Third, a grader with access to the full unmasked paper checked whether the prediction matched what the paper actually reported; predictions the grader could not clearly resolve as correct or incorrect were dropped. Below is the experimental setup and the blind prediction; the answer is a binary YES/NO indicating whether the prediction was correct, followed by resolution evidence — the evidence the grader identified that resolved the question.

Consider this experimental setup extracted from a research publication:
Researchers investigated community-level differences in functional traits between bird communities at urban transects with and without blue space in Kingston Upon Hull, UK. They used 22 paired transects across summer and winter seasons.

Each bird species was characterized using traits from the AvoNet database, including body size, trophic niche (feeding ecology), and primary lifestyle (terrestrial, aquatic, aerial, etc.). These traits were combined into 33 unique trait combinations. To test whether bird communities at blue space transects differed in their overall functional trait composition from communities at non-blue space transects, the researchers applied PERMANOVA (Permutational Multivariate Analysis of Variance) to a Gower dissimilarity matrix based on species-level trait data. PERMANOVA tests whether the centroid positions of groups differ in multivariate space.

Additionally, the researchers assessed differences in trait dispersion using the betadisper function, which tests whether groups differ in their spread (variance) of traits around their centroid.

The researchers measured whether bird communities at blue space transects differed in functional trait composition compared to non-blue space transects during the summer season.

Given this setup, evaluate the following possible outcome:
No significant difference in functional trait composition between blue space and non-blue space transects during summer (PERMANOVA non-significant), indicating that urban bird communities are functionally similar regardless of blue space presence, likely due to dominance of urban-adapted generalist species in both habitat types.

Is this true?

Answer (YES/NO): NO